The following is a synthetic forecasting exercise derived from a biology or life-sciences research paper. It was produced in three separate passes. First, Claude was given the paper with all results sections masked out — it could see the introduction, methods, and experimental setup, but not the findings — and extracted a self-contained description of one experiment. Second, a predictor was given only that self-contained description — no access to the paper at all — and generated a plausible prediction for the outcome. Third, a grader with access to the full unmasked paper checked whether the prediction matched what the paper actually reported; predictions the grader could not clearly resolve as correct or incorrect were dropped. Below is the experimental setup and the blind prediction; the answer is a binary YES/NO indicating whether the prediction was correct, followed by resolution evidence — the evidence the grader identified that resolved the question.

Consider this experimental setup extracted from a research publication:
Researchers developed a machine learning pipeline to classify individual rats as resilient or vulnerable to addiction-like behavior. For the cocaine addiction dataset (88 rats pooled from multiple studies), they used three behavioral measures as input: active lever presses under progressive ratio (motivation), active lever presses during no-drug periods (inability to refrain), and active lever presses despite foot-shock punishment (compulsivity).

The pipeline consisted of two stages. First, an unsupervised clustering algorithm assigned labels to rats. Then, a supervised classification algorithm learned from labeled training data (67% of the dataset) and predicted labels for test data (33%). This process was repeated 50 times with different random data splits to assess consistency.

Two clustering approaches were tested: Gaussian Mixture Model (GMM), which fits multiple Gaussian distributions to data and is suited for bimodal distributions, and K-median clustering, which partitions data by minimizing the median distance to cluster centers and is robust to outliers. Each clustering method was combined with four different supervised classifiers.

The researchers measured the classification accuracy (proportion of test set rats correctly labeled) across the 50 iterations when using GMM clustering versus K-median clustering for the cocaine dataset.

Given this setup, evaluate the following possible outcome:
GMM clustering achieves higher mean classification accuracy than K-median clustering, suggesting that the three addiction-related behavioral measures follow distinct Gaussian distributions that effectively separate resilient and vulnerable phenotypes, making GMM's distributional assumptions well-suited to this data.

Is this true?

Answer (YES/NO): NO